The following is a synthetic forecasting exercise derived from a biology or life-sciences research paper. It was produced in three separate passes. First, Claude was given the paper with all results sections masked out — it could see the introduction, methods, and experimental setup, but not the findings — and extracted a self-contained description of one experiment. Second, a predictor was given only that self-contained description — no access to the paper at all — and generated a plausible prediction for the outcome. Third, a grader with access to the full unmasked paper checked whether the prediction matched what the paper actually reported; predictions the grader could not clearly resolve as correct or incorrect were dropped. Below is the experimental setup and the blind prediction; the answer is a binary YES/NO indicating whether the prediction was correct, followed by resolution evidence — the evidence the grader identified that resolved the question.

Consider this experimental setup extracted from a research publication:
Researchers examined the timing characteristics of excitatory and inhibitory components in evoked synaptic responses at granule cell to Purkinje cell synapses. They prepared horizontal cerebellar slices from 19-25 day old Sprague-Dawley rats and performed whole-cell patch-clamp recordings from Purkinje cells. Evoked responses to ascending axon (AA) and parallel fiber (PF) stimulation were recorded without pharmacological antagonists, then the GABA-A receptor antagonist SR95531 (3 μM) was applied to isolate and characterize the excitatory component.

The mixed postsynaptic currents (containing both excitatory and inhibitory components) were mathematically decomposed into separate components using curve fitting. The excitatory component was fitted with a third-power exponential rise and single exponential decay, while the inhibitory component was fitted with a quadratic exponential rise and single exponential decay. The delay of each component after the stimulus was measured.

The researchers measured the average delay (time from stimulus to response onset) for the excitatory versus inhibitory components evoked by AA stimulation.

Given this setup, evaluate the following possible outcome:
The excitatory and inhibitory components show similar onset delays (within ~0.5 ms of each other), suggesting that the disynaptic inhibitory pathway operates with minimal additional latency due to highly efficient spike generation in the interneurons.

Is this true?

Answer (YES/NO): NO